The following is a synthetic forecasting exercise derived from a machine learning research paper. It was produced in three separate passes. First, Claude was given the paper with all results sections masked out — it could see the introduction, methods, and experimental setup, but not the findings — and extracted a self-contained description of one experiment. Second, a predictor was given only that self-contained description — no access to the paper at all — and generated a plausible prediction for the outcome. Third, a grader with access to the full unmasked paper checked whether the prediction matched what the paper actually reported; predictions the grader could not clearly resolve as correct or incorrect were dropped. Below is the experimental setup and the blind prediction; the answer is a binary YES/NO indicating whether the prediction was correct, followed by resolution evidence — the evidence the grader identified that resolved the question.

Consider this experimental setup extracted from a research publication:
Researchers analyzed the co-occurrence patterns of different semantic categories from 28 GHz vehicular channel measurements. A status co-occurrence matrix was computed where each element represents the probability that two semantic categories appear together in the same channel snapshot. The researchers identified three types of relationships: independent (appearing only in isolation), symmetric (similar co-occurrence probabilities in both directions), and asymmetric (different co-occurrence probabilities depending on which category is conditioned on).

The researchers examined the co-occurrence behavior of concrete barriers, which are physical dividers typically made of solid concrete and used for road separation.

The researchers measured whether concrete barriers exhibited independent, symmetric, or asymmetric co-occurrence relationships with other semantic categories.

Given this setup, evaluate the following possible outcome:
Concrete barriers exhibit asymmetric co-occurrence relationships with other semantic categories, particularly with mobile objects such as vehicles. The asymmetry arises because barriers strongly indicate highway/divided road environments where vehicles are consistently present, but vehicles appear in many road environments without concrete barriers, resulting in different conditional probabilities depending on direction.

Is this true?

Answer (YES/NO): NO